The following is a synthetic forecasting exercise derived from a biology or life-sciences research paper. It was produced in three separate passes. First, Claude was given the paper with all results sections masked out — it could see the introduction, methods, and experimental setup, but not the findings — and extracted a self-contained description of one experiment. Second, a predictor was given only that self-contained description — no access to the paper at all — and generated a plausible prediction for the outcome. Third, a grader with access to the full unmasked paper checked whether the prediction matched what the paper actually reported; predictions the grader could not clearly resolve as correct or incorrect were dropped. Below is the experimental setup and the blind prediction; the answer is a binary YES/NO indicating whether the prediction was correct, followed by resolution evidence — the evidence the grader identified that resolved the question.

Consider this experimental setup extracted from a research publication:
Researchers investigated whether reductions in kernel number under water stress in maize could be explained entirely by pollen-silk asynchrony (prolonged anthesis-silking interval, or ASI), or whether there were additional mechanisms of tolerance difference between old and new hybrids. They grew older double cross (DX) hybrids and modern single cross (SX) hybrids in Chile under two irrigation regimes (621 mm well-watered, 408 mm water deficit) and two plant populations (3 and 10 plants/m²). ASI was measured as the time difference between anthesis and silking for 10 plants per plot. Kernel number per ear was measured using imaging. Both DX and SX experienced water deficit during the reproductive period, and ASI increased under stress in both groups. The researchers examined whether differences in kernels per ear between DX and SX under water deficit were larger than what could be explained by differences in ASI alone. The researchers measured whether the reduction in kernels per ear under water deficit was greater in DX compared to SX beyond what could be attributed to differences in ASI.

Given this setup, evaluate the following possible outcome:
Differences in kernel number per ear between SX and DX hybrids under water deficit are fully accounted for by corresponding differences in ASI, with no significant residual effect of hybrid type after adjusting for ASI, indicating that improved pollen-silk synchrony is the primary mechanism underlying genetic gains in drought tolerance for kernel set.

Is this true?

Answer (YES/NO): NO